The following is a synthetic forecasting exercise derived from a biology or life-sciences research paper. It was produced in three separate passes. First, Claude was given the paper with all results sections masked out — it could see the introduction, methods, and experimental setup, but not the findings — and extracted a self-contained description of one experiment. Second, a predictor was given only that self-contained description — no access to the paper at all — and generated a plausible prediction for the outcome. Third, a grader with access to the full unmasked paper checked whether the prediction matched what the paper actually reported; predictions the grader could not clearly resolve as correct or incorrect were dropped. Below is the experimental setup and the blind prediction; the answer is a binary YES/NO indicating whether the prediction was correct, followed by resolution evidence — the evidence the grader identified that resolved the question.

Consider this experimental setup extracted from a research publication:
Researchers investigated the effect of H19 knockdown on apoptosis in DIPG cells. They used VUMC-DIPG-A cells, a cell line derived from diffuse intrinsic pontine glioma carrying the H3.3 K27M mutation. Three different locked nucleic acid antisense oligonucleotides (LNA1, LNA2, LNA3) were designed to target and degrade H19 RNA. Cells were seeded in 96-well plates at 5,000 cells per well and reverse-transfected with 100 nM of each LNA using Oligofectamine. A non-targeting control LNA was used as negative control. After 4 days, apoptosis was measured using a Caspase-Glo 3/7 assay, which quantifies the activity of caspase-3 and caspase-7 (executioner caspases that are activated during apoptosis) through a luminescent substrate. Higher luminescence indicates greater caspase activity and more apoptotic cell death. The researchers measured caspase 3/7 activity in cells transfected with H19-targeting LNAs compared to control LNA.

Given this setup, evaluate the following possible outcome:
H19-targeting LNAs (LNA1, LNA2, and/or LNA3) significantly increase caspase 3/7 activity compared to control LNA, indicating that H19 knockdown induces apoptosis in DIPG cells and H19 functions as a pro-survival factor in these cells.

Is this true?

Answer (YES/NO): YES